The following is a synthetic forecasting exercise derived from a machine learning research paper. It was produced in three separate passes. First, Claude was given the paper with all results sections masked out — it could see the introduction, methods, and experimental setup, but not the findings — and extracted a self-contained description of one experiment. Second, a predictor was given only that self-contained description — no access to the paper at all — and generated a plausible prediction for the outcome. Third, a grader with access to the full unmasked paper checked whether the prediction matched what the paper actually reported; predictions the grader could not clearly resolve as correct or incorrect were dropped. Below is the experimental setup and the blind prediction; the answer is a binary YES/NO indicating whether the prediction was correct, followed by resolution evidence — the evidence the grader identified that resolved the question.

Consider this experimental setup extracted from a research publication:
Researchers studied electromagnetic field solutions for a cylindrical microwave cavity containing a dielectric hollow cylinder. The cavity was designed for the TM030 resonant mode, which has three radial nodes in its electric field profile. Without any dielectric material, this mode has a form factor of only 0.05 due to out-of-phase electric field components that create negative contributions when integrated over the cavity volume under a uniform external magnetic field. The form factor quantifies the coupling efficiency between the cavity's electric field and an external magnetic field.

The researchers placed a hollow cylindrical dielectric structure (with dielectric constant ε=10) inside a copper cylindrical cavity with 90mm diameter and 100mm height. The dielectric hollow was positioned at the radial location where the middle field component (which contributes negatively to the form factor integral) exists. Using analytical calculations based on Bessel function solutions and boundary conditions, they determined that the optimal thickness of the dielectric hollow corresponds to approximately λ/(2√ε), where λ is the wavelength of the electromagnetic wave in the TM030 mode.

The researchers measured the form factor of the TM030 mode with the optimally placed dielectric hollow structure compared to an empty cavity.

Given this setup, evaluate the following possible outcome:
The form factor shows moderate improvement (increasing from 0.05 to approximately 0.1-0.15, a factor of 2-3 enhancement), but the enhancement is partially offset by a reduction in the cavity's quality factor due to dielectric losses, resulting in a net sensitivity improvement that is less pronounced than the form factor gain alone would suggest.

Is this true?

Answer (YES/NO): NO